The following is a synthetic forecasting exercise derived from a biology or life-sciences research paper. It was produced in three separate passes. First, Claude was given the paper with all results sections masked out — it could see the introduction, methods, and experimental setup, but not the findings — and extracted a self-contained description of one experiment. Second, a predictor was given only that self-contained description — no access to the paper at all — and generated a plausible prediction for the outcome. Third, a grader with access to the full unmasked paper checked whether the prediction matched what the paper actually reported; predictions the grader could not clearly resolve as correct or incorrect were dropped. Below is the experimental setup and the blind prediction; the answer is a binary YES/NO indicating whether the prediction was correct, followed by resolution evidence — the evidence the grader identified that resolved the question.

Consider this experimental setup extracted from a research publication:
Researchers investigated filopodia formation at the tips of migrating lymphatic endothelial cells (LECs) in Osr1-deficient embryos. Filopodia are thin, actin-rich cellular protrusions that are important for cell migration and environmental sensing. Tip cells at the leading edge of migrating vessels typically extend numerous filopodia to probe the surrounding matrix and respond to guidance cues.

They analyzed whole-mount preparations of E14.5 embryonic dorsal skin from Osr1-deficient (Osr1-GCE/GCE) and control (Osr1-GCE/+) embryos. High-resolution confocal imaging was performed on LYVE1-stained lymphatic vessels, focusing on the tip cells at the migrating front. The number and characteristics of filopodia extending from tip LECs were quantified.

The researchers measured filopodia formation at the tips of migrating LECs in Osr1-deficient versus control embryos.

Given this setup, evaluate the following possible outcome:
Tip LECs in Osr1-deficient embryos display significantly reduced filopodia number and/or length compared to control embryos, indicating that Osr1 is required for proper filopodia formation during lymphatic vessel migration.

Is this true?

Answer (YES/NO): YES